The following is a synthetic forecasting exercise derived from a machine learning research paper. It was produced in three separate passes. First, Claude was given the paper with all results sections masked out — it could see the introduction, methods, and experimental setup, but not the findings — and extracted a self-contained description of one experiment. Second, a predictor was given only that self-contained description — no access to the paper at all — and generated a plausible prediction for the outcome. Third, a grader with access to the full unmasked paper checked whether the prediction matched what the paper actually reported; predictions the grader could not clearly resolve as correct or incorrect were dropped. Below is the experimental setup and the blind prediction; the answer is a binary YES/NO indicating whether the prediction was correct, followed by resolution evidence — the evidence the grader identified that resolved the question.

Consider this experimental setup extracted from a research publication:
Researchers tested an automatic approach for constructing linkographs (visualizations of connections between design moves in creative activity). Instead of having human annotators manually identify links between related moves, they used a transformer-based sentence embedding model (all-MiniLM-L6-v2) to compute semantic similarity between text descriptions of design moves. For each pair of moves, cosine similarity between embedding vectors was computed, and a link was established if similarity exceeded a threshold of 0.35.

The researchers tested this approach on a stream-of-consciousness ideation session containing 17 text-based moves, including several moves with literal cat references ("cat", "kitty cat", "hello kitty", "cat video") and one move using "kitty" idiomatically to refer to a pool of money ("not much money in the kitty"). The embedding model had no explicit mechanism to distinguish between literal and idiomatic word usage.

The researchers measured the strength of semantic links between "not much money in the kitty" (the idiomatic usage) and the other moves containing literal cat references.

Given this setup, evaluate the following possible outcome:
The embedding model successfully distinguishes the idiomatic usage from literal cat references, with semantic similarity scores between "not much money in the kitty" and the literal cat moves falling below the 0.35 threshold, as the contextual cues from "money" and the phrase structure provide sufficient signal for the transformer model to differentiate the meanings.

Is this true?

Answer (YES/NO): NO